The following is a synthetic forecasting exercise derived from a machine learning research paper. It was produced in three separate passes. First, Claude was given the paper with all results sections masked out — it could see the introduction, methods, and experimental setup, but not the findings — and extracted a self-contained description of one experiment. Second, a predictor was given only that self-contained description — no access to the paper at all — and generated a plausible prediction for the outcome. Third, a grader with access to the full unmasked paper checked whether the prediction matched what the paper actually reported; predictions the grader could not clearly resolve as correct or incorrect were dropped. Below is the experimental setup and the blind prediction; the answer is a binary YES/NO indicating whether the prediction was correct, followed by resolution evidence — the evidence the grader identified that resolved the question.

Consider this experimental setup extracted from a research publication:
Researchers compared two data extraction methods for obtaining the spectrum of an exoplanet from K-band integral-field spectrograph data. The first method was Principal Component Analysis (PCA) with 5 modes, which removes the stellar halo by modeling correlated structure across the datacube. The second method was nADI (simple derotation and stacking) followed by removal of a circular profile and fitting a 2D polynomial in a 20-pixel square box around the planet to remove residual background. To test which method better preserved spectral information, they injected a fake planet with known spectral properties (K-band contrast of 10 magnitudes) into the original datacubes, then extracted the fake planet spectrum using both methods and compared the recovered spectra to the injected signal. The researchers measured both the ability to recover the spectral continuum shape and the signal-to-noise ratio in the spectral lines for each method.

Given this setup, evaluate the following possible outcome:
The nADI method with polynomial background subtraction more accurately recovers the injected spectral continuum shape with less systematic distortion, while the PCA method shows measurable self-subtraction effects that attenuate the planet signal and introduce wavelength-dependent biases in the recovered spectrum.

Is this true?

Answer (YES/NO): NO